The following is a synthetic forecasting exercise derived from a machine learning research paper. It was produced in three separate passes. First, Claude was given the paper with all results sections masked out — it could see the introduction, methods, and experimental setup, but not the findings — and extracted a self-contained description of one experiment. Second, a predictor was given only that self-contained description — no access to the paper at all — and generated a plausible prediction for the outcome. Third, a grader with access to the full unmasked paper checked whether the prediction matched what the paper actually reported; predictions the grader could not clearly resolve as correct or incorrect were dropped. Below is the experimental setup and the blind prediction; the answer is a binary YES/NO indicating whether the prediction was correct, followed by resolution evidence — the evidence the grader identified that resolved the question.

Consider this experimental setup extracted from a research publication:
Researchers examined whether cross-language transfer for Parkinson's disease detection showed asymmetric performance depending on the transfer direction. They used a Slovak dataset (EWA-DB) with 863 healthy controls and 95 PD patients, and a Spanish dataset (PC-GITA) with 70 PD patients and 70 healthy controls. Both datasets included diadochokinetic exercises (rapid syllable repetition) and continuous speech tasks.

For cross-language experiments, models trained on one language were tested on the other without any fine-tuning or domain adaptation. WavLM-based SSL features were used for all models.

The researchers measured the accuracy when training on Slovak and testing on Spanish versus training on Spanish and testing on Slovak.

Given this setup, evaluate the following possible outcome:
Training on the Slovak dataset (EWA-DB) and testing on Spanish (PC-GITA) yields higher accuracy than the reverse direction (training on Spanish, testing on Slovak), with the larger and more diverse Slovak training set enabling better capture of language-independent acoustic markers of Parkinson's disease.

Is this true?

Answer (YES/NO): YES